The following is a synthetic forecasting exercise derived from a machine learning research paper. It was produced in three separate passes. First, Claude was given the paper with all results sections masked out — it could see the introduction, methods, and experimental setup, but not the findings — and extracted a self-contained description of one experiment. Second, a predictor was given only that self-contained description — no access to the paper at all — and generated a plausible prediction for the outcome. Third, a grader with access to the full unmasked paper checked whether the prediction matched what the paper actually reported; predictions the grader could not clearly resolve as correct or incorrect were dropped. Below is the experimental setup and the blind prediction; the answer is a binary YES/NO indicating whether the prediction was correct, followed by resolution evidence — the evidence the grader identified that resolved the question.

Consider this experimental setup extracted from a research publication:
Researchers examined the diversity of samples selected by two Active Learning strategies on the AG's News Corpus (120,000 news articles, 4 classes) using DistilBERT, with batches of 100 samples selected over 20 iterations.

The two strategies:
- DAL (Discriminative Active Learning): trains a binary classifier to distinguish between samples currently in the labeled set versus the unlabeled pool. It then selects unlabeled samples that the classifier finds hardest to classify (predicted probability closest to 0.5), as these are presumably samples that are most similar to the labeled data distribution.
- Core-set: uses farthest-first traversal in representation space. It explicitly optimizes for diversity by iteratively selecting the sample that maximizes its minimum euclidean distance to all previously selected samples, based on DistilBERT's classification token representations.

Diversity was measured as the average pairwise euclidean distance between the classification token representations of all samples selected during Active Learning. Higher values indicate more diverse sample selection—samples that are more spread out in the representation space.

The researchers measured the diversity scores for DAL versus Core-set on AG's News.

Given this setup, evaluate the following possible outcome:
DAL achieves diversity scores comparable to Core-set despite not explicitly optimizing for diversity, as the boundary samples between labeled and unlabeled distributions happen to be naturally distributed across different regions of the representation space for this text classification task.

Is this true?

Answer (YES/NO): YES